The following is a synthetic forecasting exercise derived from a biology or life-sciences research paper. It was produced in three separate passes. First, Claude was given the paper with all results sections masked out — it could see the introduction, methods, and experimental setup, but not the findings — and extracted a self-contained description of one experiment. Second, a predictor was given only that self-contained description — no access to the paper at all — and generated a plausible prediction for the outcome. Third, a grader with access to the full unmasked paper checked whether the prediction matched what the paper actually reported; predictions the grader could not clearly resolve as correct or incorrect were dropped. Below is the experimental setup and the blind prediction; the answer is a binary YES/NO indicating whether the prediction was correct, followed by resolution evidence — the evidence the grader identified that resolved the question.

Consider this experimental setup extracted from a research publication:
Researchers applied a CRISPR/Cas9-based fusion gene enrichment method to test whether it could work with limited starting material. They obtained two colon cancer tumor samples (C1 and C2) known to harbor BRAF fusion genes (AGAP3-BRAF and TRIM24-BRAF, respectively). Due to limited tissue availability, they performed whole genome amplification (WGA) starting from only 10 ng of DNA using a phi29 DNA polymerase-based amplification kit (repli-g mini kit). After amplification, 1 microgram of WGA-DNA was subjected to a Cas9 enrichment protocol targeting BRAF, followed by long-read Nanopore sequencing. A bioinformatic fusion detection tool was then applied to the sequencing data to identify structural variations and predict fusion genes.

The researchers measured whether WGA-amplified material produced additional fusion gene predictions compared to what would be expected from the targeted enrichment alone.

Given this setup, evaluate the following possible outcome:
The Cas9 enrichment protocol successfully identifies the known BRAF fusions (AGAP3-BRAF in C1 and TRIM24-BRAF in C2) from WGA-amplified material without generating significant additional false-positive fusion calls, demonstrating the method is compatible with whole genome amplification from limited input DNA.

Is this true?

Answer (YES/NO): NO